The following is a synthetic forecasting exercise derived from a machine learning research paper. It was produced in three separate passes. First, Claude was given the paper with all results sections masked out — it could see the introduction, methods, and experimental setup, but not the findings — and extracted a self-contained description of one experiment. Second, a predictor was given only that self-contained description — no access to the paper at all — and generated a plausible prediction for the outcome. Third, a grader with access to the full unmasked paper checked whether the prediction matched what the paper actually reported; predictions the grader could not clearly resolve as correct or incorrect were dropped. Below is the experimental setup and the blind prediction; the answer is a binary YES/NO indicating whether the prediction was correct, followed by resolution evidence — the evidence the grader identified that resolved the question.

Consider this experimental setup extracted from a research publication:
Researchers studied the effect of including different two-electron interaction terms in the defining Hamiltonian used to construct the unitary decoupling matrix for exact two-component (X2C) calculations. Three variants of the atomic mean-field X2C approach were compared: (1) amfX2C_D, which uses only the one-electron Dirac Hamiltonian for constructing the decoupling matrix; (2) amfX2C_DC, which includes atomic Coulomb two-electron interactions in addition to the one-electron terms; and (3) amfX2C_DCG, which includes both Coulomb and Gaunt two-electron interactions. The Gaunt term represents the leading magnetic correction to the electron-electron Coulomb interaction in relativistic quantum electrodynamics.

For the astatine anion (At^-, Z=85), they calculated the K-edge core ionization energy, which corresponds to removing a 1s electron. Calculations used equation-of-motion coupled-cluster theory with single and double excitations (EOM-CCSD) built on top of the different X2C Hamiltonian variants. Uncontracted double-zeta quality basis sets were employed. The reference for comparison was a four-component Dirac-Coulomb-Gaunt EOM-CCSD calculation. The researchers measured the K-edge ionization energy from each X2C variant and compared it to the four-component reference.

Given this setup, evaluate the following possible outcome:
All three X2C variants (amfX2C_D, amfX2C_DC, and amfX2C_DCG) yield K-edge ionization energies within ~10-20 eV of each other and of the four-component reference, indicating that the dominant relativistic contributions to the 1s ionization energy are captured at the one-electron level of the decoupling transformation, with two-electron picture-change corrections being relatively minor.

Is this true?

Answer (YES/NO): NO